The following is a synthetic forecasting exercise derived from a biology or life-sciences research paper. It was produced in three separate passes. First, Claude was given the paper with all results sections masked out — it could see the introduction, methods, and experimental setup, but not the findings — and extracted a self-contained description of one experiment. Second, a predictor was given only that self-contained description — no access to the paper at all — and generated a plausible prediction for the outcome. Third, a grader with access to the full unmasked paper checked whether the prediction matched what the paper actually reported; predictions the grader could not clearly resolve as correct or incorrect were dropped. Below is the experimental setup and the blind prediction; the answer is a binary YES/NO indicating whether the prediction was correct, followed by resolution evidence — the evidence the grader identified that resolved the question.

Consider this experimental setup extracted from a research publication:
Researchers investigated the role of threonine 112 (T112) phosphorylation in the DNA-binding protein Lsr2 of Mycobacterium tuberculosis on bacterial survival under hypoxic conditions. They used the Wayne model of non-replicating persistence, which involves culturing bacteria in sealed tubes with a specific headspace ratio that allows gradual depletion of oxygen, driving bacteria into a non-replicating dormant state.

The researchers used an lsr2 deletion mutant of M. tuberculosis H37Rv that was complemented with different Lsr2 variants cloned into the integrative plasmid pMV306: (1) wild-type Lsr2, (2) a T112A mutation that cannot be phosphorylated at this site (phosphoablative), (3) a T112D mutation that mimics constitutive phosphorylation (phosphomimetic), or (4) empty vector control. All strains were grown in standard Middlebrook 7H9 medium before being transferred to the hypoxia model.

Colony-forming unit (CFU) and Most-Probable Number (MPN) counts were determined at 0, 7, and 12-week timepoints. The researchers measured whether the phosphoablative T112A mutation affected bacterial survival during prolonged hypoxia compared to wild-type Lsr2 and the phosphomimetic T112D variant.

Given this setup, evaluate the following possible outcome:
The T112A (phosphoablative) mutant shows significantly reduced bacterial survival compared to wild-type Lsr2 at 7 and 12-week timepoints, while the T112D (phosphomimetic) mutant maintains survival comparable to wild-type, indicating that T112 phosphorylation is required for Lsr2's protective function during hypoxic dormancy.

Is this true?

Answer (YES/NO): YES